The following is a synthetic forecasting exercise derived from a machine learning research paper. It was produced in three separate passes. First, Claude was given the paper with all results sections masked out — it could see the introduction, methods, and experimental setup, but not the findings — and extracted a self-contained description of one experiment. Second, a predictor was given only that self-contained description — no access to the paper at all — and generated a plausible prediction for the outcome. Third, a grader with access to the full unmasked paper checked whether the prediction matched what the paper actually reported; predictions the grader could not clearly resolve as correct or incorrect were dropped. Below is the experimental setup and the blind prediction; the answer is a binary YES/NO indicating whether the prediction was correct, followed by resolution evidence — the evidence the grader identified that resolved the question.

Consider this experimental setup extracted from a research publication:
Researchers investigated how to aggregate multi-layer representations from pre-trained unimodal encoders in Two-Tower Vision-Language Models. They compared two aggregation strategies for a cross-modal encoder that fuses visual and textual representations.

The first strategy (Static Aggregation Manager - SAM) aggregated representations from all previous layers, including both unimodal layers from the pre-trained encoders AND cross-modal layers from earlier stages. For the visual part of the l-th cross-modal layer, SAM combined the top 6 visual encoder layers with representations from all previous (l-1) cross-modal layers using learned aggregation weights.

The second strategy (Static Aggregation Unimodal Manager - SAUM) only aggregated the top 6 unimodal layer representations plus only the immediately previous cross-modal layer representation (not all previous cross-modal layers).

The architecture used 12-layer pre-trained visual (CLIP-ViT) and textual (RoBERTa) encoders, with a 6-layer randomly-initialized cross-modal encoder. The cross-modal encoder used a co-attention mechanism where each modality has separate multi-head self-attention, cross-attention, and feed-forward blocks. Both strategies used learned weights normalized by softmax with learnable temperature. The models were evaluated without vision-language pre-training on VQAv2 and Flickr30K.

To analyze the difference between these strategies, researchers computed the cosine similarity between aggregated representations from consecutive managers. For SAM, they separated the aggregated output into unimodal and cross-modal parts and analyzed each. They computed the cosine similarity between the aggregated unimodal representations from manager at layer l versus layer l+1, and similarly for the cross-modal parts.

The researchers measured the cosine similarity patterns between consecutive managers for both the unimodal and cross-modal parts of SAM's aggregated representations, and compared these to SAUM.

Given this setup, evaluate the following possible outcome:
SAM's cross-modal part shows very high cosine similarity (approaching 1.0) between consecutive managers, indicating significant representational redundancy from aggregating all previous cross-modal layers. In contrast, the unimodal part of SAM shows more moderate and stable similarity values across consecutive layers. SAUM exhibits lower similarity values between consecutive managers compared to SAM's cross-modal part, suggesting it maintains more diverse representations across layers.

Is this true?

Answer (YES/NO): NO